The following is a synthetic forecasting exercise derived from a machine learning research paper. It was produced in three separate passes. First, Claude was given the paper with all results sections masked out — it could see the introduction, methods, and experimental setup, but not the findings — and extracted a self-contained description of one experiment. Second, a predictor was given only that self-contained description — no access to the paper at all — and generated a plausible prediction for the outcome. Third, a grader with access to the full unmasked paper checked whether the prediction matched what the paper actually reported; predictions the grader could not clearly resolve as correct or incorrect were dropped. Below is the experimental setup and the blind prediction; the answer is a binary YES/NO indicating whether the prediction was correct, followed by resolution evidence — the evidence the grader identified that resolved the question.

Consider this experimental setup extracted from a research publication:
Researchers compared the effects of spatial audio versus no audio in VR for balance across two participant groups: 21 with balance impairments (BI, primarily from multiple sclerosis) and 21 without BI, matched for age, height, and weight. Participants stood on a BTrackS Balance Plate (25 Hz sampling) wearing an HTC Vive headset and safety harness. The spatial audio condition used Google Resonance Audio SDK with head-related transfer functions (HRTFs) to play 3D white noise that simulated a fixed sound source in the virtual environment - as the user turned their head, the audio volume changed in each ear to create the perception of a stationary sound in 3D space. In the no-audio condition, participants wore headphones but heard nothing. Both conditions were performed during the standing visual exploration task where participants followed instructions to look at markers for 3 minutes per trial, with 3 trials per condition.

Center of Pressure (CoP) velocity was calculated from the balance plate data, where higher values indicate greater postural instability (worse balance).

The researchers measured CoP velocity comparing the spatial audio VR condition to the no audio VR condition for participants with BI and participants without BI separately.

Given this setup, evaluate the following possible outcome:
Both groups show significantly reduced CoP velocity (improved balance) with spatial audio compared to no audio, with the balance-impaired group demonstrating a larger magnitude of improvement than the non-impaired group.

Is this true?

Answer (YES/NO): NO